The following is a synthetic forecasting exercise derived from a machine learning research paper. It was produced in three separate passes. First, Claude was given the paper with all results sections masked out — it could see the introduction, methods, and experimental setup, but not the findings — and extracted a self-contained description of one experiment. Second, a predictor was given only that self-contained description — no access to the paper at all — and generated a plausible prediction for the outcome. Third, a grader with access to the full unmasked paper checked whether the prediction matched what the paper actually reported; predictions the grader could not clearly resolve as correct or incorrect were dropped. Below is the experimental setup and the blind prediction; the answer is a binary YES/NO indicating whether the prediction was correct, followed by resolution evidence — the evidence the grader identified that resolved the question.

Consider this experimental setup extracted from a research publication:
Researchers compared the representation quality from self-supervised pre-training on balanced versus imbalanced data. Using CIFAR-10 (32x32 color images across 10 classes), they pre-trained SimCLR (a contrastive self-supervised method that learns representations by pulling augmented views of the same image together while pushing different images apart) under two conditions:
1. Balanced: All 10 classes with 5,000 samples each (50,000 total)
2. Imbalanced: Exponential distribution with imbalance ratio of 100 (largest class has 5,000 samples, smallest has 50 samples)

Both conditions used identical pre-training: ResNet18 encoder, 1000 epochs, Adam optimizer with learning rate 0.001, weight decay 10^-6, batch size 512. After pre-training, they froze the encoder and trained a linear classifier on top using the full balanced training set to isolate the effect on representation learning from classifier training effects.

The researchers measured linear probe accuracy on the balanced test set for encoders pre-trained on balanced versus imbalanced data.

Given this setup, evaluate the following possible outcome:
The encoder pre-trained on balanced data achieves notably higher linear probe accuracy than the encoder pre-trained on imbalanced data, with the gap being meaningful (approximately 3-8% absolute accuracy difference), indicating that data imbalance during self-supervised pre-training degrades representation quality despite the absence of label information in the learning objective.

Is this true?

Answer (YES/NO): NO